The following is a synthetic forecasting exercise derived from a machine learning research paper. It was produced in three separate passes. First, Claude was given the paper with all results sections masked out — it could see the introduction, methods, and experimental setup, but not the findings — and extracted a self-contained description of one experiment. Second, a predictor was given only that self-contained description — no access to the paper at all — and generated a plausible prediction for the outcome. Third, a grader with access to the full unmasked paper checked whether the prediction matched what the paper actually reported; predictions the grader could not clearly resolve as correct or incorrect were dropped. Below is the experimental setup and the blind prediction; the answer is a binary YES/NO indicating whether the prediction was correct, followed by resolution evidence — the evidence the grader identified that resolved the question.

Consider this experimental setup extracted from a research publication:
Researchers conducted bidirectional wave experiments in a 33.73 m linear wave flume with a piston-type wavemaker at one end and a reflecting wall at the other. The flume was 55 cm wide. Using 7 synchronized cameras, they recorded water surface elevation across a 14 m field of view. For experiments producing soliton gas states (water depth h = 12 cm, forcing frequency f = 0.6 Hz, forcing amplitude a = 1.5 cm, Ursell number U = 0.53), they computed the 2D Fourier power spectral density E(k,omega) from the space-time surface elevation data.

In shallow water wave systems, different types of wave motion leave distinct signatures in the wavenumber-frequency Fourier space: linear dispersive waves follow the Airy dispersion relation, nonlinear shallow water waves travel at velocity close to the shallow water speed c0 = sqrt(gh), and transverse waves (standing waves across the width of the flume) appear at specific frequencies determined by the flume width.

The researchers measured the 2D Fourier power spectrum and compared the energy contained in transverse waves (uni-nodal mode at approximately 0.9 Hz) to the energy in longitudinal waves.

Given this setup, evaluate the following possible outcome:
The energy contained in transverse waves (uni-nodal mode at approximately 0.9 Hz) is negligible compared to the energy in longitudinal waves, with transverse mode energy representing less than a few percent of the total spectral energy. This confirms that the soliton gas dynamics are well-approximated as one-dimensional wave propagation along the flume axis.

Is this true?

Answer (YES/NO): YES